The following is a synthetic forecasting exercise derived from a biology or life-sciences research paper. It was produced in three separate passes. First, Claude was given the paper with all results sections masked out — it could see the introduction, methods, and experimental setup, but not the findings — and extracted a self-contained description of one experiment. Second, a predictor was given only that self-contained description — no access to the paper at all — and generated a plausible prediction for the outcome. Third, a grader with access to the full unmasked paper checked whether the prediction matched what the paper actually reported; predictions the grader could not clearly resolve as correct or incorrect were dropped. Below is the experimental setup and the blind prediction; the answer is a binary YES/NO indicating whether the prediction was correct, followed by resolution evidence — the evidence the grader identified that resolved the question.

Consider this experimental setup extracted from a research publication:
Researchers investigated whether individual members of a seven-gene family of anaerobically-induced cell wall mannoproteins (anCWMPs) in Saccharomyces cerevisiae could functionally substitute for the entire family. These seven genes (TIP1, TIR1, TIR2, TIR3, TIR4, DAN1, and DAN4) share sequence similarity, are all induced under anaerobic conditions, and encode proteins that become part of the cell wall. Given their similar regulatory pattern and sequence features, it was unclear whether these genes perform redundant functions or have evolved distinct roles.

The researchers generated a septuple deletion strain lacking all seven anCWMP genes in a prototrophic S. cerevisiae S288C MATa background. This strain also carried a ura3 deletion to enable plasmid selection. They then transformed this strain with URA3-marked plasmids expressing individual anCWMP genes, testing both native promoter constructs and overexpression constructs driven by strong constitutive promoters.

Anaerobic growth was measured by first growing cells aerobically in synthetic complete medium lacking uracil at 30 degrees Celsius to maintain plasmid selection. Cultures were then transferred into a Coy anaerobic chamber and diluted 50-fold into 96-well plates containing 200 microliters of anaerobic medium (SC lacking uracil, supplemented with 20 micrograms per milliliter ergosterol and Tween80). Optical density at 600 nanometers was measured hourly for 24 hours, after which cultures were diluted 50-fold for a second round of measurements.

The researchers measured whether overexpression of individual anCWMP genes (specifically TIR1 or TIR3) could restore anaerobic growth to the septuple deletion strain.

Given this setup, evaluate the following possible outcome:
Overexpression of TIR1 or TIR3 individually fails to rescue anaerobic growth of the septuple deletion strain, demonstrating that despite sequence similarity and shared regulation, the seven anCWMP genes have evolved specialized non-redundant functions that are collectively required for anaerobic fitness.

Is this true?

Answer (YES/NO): NO